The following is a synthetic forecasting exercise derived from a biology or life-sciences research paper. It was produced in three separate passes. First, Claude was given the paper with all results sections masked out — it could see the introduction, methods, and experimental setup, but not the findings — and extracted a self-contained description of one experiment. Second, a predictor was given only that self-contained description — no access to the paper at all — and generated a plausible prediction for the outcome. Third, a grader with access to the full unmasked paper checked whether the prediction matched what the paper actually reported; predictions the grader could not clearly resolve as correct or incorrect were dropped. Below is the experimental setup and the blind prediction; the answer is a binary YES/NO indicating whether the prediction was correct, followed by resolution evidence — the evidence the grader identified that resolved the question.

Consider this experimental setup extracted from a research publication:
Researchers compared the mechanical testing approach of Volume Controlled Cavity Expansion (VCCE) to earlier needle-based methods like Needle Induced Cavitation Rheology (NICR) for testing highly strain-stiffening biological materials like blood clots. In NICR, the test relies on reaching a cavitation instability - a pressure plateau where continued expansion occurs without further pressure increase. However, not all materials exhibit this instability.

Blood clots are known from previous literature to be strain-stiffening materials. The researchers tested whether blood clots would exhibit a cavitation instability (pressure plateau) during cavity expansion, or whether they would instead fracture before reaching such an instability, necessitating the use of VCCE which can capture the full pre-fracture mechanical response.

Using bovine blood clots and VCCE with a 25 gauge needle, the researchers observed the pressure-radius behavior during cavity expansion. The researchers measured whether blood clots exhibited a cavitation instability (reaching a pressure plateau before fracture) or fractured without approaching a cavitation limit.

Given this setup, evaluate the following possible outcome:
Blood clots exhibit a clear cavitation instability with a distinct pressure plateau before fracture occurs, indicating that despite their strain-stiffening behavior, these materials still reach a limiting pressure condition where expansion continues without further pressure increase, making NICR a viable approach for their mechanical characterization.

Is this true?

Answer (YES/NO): NO